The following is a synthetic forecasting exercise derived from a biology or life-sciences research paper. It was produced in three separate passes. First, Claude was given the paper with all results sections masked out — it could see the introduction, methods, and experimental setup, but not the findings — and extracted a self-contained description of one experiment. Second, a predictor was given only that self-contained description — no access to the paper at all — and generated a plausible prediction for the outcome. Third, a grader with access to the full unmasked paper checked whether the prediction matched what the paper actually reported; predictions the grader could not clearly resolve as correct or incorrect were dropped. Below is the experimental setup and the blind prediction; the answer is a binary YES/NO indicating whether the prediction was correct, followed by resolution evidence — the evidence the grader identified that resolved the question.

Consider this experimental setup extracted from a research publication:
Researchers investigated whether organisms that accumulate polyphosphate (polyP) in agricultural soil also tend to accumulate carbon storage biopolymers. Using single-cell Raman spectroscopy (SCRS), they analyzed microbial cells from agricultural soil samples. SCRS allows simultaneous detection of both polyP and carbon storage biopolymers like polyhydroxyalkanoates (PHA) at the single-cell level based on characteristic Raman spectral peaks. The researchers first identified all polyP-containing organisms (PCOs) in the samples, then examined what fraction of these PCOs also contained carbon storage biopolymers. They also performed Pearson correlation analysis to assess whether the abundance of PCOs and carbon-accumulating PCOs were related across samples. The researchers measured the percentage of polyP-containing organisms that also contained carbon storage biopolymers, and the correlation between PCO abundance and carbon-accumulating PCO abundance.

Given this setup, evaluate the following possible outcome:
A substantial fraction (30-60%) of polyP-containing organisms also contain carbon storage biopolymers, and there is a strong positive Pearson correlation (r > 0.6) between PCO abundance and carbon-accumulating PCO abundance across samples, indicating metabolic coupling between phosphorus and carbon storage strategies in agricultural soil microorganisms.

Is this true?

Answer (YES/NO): NO